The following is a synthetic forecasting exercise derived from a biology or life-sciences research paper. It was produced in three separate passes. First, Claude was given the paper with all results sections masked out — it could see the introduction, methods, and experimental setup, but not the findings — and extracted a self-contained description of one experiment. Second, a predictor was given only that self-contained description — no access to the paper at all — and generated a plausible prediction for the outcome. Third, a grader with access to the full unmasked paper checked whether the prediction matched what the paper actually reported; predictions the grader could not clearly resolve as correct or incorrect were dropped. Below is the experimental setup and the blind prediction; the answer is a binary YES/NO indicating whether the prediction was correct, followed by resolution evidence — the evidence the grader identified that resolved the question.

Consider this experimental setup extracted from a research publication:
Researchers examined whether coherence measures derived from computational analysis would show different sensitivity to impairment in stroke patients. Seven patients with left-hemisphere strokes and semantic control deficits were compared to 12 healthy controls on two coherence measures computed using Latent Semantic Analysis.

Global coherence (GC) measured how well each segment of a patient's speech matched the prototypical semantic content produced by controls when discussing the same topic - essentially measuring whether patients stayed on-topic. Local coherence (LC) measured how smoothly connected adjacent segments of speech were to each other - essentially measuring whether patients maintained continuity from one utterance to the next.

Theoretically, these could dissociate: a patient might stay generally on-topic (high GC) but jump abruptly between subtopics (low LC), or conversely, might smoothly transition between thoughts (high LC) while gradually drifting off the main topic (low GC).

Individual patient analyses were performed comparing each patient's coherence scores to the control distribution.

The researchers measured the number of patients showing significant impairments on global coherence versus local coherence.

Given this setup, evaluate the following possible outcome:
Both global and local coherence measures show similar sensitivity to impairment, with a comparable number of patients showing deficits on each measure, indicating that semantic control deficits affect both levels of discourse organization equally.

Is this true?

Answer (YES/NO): NO